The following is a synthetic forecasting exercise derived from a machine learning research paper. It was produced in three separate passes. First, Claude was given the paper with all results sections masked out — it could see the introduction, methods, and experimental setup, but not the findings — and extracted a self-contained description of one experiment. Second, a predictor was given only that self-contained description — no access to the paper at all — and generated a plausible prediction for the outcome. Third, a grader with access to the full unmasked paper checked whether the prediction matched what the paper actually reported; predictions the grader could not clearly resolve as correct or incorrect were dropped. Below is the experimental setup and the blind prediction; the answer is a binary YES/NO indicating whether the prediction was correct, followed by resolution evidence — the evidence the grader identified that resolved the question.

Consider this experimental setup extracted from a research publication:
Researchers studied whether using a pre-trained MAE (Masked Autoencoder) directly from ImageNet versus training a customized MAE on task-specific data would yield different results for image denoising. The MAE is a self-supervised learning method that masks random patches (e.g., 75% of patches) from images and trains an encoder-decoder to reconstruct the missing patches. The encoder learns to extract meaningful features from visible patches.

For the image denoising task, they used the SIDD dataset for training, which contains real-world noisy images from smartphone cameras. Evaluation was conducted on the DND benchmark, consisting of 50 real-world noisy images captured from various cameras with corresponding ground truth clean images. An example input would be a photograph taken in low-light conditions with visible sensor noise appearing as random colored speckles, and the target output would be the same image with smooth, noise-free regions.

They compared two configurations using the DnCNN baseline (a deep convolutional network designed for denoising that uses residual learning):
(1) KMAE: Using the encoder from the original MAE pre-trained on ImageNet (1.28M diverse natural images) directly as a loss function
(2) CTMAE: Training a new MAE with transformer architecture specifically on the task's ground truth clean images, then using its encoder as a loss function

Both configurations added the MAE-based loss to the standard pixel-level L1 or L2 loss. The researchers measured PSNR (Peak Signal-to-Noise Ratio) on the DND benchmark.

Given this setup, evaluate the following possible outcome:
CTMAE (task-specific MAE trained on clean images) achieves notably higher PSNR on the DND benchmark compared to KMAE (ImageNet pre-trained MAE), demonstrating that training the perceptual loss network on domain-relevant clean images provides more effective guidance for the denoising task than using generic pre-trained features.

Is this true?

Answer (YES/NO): YES